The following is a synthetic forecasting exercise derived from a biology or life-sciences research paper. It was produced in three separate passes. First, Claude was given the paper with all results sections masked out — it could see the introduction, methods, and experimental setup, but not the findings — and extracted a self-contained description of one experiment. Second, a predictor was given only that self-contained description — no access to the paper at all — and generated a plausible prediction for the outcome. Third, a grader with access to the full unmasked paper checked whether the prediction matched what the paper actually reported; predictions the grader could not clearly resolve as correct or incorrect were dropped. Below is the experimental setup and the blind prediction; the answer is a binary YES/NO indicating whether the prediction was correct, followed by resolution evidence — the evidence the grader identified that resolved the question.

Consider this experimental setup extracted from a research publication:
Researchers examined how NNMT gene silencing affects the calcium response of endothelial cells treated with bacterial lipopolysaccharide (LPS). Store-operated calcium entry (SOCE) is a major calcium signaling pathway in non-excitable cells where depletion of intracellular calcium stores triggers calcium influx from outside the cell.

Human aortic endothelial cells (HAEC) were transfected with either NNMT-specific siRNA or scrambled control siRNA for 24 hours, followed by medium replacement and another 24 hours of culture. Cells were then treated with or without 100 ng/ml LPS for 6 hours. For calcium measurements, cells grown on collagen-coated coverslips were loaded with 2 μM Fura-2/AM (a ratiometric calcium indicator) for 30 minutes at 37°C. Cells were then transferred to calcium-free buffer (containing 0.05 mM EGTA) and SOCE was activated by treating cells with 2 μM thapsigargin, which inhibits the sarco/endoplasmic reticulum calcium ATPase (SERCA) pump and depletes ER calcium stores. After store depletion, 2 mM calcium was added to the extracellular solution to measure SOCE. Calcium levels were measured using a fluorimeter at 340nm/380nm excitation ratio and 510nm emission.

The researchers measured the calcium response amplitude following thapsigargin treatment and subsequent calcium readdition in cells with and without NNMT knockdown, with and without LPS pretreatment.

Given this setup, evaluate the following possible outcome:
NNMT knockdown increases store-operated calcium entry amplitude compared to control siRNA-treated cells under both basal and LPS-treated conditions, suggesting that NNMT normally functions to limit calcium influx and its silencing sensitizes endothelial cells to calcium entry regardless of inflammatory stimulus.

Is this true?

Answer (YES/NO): NO